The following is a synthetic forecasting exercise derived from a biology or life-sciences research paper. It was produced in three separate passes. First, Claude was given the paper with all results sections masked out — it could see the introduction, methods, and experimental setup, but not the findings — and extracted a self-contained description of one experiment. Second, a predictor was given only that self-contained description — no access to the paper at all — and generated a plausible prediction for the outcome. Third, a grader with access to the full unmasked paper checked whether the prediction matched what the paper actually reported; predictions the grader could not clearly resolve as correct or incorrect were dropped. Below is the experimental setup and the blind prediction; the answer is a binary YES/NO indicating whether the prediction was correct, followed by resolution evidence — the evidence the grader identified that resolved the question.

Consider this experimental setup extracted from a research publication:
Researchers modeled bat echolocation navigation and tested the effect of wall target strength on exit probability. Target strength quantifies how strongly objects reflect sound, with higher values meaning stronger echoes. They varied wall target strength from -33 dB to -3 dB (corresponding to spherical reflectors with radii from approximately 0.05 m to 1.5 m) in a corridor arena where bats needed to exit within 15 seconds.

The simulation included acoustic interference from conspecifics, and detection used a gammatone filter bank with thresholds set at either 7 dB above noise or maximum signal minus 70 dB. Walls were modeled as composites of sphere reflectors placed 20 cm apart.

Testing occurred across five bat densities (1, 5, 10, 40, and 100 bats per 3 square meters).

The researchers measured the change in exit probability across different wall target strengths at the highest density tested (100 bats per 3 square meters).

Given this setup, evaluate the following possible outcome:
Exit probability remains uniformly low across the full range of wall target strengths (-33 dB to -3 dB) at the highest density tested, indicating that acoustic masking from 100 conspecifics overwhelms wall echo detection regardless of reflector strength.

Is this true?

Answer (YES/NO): NO